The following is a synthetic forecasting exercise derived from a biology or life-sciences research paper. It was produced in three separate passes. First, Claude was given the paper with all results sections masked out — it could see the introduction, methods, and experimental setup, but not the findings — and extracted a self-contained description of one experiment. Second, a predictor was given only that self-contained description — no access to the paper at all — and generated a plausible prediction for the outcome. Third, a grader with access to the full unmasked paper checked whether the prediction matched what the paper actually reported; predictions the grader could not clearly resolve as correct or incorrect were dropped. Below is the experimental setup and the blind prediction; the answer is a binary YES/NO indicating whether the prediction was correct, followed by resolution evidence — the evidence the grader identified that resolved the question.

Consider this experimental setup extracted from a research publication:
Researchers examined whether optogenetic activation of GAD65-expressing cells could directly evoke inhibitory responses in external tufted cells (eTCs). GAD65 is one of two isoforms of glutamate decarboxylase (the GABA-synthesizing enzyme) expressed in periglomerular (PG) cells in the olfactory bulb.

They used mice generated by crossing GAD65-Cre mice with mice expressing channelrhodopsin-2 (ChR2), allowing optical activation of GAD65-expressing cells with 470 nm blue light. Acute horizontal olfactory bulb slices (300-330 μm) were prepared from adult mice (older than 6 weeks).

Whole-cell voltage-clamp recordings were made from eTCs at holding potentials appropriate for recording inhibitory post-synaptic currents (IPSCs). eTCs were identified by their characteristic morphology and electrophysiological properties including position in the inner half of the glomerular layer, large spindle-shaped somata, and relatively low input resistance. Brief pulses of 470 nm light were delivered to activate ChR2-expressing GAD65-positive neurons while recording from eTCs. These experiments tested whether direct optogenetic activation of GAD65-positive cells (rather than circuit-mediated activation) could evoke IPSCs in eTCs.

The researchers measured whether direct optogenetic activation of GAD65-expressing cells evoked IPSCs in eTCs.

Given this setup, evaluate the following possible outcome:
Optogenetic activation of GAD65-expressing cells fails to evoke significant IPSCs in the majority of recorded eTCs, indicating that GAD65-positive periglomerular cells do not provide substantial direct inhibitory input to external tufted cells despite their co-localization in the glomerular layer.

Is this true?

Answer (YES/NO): NO